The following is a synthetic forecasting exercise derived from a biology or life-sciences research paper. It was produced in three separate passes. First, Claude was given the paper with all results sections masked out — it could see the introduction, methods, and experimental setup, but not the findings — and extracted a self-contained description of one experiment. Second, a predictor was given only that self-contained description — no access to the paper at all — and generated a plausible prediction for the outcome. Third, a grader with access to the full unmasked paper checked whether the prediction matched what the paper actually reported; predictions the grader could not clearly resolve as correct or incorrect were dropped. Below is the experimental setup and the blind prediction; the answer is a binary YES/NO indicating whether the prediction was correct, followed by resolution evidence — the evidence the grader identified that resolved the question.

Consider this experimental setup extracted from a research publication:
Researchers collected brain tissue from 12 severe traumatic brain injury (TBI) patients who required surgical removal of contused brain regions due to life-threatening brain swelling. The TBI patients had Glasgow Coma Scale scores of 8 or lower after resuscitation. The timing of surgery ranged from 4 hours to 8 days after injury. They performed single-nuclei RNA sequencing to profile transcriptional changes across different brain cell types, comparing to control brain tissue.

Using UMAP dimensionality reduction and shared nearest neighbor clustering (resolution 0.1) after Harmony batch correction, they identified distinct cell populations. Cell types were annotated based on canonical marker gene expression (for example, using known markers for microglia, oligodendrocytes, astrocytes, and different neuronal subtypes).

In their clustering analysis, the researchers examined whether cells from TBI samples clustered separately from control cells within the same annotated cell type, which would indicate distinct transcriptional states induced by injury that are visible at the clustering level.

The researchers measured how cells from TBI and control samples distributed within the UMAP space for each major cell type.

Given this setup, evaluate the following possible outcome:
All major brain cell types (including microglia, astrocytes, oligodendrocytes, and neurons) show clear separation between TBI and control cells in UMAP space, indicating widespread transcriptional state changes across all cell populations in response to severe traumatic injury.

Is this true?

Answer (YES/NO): NO